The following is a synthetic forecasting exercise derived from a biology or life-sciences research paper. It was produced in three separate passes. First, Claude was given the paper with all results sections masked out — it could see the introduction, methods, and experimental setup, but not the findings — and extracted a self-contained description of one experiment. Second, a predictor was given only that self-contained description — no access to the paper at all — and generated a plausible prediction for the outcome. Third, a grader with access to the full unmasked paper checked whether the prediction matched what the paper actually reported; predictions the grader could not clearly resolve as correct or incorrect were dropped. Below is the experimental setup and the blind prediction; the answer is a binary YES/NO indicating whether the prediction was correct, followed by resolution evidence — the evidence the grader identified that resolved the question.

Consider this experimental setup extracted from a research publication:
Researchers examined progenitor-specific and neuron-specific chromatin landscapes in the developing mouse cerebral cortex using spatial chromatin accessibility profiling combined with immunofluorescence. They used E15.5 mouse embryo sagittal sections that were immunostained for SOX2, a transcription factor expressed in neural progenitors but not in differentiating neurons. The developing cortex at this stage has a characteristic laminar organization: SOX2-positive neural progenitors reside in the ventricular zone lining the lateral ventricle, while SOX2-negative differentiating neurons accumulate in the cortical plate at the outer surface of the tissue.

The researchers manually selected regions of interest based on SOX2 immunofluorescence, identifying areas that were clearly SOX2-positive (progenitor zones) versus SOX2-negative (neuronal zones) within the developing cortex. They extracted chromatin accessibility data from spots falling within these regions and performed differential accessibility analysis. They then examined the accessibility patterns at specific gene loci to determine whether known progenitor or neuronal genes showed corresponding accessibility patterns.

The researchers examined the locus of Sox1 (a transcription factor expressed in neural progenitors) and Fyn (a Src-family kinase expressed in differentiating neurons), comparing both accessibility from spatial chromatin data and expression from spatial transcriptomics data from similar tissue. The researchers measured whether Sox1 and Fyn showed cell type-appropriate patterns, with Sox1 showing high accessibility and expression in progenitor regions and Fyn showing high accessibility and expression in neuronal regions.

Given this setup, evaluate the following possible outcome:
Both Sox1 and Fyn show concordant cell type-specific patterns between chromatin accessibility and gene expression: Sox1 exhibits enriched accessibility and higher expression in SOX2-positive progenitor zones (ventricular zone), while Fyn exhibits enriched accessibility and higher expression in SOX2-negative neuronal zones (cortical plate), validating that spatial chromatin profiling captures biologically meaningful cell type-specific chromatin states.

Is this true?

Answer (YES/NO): YES